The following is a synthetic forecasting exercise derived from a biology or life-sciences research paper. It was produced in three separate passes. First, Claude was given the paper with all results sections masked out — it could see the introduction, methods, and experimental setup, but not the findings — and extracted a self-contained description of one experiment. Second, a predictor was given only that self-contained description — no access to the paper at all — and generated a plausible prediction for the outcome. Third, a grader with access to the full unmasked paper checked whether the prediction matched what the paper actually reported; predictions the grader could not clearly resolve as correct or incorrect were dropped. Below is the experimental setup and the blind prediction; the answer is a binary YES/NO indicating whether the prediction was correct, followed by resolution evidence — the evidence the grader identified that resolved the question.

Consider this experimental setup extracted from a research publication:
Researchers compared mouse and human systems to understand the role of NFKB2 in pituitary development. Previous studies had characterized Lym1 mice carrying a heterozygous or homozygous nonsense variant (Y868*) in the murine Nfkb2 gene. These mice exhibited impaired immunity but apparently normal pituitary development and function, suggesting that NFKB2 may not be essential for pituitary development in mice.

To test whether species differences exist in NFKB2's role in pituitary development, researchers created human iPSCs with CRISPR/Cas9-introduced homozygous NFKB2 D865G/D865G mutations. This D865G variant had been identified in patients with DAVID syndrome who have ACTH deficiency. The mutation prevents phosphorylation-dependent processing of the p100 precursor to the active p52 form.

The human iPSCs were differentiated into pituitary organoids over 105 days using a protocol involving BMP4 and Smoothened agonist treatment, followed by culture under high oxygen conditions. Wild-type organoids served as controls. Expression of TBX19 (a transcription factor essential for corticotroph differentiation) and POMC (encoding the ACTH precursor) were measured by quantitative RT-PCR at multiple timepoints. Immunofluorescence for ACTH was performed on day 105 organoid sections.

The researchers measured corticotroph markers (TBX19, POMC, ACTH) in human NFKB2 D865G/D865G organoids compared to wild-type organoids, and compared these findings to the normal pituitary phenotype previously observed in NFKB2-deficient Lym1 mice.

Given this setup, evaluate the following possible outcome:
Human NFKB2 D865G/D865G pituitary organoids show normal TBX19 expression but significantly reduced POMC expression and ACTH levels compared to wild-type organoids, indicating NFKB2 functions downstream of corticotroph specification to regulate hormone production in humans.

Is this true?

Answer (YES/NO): NO